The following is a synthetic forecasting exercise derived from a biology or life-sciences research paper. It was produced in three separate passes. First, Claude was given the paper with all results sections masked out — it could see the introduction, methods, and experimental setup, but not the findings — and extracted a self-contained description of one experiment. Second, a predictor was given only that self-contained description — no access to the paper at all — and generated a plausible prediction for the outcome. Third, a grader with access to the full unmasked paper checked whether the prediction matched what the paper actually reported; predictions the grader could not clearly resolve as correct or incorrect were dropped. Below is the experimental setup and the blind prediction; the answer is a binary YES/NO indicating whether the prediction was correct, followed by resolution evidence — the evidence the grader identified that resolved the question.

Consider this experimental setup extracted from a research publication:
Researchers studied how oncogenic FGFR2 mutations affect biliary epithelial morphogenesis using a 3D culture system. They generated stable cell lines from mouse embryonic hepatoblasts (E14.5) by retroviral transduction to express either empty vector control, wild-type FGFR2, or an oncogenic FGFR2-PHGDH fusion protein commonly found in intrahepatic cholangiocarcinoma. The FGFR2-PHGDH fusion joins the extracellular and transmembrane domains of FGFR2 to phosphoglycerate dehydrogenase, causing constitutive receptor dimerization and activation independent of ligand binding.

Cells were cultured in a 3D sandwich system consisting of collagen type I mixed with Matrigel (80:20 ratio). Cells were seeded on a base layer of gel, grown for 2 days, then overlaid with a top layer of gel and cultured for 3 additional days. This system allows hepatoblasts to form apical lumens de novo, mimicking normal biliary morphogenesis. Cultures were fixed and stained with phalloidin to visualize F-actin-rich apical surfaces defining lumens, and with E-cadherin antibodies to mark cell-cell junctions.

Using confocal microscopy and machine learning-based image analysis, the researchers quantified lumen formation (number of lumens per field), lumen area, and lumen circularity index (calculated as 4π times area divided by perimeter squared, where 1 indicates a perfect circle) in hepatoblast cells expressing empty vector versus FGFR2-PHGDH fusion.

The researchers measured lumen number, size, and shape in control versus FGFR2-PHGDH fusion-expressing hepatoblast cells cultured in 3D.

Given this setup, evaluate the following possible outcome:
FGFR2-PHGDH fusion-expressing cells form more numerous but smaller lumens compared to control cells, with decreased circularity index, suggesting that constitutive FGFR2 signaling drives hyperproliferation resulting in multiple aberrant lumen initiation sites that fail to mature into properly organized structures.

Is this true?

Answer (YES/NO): NO